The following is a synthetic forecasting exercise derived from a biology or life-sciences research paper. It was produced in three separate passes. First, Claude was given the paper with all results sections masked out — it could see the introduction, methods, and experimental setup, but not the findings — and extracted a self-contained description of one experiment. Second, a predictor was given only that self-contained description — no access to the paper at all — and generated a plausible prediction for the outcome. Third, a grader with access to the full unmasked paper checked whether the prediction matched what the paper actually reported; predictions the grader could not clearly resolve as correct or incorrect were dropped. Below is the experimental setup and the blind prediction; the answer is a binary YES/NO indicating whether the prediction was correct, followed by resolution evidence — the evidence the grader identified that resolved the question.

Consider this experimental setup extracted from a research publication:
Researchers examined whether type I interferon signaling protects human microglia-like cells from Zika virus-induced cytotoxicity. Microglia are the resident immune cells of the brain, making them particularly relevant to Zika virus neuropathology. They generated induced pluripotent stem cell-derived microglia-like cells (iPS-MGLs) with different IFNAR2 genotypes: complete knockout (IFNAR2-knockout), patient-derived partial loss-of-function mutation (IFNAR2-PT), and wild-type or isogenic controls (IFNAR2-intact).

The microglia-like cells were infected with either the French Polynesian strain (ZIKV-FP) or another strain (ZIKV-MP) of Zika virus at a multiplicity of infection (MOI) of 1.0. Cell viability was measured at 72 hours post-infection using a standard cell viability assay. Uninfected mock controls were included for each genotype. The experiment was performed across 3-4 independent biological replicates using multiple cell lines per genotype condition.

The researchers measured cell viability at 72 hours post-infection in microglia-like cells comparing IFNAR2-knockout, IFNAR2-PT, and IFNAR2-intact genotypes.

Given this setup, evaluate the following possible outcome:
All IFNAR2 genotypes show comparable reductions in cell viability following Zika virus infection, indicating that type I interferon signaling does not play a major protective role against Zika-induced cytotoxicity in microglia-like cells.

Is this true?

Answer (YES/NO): NO